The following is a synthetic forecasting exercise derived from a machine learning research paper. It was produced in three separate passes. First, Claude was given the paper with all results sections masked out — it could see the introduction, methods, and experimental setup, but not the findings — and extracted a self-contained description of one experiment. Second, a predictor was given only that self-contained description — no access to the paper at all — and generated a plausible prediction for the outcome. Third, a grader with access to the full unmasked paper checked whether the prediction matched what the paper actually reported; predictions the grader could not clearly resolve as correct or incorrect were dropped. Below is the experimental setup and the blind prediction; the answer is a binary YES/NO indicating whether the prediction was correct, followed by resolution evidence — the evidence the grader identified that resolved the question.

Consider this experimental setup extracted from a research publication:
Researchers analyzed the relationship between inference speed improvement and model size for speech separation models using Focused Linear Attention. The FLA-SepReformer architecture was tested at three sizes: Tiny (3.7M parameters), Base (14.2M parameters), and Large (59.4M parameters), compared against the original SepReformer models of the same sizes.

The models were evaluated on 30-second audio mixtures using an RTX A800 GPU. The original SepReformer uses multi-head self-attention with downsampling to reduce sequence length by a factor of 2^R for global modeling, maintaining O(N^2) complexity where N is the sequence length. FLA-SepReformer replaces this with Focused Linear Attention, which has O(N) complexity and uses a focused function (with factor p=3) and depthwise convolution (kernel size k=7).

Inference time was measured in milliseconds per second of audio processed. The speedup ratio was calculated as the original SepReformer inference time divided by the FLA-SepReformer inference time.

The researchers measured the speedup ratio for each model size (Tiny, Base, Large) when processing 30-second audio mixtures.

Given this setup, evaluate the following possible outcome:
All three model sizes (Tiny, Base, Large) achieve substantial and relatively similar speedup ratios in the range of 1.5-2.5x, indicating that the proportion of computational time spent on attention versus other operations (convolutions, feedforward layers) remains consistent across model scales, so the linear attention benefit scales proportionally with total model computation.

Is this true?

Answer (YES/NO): NO